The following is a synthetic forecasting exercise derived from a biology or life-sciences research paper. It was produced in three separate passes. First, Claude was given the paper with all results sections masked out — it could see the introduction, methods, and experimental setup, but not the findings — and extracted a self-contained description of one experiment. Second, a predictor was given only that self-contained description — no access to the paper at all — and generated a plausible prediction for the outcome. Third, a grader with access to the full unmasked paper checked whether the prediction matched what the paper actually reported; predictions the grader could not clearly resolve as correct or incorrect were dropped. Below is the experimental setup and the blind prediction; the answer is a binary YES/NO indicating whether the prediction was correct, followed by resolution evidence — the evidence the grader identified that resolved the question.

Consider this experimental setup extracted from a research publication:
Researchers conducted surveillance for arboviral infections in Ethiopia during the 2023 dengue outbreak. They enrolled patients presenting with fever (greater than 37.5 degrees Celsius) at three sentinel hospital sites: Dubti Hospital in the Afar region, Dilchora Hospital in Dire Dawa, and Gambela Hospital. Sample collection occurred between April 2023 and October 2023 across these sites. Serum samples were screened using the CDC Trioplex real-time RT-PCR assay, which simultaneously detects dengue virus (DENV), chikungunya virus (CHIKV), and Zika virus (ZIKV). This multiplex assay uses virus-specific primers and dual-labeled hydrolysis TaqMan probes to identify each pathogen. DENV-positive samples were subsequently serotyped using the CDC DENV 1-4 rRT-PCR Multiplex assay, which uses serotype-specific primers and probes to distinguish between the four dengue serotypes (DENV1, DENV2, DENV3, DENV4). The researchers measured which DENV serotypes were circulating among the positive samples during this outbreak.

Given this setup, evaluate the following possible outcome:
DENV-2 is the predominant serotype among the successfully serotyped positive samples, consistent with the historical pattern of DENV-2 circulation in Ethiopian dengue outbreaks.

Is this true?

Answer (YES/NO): NO